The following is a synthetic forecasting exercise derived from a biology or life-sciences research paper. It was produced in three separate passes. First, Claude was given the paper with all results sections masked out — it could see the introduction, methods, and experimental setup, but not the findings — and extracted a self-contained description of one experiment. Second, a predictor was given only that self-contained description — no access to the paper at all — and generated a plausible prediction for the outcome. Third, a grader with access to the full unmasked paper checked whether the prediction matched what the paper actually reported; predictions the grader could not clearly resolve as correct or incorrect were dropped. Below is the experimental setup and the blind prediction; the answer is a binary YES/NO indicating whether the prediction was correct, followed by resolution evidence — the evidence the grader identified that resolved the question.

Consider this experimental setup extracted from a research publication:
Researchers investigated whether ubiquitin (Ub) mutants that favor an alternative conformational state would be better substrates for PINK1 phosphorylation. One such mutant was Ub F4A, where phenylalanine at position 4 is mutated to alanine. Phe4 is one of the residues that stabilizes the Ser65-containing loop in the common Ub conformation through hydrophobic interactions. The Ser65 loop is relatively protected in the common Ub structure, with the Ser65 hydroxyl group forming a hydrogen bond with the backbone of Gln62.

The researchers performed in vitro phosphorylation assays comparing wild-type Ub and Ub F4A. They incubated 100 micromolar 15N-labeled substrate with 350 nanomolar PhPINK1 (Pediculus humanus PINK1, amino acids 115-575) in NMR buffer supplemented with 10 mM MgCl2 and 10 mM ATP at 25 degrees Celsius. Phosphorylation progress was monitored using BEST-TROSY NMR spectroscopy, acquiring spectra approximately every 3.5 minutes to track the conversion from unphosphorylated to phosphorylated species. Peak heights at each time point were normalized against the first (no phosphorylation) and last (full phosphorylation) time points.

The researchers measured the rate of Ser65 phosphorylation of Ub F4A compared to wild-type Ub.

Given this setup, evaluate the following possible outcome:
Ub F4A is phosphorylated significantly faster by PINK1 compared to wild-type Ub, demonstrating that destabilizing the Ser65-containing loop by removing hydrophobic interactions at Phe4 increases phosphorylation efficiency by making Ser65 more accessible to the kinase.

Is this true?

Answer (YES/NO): YES